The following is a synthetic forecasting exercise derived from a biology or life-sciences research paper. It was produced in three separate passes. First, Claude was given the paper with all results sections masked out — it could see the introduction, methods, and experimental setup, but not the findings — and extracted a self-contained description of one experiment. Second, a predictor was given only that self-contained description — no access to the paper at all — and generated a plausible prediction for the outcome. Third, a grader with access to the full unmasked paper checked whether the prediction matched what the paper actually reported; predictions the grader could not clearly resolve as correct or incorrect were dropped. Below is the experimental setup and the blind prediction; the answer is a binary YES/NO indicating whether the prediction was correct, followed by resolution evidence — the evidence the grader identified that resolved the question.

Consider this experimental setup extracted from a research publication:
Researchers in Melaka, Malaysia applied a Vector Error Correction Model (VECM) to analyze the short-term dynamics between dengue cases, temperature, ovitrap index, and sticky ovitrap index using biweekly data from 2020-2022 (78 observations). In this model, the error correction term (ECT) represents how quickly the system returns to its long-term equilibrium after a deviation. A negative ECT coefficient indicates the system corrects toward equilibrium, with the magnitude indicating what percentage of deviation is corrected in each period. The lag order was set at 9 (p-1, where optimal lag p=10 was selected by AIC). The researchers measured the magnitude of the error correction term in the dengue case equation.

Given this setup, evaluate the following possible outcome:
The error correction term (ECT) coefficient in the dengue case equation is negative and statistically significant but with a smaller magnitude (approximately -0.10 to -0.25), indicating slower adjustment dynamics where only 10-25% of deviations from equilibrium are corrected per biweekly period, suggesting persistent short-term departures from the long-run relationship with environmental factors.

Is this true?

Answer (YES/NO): NO